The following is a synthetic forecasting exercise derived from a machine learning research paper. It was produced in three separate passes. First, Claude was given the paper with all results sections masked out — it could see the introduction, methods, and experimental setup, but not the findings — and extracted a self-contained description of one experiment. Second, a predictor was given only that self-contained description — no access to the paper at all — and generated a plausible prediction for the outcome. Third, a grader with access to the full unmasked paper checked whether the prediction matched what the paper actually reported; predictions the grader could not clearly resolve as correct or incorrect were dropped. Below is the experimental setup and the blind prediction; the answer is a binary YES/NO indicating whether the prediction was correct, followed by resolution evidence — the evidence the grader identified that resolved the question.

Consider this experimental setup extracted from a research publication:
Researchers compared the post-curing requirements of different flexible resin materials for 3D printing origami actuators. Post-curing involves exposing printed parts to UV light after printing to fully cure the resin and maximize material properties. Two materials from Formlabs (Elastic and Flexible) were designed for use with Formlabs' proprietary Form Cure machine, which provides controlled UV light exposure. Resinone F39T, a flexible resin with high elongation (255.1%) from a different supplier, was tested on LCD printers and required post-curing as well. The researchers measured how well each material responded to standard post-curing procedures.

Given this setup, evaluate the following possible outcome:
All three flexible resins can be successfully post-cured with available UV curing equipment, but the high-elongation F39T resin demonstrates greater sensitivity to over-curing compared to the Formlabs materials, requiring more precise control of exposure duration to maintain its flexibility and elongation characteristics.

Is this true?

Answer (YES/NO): NO